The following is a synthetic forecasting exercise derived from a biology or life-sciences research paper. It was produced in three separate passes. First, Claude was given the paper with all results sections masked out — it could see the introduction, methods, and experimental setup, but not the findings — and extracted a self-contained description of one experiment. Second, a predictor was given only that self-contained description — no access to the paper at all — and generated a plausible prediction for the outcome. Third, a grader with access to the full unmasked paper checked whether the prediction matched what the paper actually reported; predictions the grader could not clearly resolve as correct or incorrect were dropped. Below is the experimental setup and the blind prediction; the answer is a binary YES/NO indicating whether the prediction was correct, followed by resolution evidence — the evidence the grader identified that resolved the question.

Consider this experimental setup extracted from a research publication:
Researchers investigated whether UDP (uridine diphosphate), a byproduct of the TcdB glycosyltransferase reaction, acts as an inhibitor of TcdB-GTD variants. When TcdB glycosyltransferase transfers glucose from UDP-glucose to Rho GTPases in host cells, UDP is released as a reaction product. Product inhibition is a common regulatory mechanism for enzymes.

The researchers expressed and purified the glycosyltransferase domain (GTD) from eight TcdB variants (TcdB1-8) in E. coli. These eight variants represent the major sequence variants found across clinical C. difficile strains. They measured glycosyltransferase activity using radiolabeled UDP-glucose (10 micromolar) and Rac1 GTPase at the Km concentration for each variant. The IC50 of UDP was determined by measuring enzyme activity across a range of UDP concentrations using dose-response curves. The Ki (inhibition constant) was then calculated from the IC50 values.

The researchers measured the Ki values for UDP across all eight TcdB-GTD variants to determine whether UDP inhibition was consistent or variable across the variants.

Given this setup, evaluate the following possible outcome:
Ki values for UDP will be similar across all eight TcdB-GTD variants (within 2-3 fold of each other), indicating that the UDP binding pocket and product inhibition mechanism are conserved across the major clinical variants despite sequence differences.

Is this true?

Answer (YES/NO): NO